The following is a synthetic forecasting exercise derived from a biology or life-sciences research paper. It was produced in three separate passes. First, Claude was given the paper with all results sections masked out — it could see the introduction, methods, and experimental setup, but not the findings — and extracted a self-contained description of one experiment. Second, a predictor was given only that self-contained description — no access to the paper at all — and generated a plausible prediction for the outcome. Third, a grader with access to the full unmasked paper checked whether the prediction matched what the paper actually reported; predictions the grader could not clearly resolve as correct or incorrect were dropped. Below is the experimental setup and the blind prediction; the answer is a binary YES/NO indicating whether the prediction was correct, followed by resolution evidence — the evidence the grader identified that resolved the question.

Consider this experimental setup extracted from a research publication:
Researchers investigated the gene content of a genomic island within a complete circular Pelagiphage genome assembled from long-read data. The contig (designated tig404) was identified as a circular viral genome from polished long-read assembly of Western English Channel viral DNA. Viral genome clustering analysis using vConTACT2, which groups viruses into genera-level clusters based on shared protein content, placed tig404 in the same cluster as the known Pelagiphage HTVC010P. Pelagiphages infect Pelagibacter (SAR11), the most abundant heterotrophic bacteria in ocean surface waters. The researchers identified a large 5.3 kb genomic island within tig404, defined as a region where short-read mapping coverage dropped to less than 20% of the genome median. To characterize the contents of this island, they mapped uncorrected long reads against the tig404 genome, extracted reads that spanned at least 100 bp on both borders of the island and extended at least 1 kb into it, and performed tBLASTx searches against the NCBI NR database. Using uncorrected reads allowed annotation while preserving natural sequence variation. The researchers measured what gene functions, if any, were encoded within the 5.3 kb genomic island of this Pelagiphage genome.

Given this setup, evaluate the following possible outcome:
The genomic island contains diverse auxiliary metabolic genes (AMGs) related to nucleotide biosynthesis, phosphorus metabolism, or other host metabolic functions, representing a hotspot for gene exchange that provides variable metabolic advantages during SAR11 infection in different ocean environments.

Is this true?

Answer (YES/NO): NO